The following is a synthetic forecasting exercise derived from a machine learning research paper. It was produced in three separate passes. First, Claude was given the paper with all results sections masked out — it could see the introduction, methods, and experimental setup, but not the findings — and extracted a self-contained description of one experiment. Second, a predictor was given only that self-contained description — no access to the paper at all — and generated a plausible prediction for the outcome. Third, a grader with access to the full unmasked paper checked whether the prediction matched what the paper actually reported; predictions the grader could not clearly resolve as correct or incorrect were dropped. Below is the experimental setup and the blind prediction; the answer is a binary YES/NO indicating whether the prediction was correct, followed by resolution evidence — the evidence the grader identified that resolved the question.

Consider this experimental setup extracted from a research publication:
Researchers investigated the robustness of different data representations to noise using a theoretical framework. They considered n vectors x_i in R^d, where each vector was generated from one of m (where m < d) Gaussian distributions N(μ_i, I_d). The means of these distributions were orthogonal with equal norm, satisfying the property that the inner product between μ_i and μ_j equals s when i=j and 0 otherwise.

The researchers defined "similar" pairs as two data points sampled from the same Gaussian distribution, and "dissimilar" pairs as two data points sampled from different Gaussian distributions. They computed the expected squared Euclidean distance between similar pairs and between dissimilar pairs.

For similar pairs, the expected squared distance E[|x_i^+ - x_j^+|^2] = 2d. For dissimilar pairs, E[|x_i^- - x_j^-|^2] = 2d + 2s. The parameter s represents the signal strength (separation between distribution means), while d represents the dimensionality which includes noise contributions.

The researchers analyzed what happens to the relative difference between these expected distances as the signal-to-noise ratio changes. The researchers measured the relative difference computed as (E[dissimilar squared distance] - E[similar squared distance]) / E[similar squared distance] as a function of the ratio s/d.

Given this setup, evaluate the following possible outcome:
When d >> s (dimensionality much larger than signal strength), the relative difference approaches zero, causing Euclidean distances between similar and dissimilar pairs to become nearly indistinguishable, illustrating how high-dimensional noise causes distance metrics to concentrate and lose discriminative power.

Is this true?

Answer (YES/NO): YES